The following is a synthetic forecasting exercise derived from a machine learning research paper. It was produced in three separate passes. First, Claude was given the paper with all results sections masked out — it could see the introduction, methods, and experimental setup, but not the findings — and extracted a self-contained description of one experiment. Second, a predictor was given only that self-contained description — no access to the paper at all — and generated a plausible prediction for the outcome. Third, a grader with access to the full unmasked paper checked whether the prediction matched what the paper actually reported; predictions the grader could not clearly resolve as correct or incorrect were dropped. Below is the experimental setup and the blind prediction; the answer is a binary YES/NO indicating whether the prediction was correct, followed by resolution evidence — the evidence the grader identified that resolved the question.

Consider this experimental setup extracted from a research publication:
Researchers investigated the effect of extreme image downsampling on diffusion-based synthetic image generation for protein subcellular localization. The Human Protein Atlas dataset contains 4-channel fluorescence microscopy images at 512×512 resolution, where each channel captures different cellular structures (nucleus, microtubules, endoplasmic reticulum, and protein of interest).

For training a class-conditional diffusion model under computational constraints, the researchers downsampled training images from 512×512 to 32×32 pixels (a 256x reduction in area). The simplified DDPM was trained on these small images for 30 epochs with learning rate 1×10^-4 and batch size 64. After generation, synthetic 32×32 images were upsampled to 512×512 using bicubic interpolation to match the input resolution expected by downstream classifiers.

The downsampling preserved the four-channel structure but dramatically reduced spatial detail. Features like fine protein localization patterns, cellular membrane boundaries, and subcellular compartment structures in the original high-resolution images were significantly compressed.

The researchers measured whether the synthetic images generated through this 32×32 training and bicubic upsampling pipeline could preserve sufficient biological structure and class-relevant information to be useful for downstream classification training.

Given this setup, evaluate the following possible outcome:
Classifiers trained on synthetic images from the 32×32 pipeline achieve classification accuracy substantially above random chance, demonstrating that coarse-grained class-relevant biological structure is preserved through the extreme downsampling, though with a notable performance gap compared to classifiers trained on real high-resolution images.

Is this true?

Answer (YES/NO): NO